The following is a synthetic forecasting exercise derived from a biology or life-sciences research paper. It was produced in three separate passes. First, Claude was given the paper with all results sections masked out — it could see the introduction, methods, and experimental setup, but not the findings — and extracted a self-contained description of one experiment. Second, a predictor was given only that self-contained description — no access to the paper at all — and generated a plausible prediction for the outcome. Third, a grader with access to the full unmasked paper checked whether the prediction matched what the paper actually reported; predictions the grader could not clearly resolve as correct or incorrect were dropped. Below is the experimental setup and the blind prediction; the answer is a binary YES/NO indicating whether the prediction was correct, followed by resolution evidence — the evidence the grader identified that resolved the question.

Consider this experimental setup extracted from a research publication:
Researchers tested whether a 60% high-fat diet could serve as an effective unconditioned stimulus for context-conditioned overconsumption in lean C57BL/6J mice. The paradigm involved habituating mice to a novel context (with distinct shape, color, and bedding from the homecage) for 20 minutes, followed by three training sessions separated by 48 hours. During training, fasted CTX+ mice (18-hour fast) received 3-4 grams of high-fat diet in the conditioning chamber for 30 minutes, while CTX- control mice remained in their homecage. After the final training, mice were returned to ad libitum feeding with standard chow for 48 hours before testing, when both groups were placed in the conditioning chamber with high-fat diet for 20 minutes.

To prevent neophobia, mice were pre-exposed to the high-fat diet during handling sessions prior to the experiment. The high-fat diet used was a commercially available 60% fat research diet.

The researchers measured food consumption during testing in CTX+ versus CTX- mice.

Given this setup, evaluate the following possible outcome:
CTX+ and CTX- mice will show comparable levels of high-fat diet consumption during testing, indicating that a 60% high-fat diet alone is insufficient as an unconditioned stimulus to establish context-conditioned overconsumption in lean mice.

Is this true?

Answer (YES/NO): NO